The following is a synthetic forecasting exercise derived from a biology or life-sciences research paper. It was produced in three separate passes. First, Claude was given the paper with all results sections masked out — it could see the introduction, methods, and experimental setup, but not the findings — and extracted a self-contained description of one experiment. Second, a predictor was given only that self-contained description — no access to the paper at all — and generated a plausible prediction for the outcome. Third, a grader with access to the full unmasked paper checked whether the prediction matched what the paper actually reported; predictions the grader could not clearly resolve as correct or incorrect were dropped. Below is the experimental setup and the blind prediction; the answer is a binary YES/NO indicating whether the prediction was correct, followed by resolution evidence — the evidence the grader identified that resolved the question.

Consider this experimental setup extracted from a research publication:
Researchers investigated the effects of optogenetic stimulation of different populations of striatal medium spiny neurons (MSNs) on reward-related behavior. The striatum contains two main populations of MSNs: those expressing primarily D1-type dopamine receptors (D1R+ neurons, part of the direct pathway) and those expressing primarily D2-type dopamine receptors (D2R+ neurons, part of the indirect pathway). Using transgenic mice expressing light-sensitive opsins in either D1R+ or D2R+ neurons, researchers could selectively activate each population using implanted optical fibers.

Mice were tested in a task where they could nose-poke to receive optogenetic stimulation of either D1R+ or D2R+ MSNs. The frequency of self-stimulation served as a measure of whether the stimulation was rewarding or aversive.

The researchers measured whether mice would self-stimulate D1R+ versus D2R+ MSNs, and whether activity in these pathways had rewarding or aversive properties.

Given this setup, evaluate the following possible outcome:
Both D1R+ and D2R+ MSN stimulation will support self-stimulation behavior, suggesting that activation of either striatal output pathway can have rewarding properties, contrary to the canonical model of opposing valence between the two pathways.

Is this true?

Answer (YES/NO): NO